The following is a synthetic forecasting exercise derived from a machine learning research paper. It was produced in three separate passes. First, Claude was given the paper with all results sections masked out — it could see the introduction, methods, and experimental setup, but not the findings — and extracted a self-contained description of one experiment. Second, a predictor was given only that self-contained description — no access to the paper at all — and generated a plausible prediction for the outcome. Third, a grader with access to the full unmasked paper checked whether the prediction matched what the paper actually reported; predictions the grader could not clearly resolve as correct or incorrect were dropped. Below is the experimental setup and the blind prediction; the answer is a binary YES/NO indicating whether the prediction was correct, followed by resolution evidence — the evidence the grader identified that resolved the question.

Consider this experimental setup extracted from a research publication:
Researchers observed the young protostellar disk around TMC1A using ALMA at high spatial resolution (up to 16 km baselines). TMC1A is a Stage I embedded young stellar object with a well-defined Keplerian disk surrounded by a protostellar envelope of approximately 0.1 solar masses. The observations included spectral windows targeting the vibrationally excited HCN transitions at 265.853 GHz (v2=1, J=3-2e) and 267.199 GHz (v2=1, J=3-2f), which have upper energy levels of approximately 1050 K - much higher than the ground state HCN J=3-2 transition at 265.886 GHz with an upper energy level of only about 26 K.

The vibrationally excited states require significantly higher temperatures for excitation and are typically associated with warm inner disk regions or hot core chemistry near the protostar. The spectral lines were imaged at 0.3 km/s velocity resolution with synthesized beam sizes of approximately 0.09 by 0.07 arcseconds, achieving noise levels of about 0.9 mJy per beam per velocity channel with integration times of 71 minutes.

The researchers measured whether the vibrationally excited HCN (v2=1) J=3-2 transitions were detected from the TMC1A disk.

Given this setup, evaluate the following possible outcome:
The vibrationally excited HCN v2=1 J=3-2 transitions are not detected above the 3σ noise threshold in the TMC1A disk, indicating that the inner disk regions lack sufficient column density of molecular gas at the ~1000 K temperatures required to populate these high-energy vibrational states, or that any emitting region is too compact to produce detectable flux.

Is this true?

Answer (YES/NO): YES